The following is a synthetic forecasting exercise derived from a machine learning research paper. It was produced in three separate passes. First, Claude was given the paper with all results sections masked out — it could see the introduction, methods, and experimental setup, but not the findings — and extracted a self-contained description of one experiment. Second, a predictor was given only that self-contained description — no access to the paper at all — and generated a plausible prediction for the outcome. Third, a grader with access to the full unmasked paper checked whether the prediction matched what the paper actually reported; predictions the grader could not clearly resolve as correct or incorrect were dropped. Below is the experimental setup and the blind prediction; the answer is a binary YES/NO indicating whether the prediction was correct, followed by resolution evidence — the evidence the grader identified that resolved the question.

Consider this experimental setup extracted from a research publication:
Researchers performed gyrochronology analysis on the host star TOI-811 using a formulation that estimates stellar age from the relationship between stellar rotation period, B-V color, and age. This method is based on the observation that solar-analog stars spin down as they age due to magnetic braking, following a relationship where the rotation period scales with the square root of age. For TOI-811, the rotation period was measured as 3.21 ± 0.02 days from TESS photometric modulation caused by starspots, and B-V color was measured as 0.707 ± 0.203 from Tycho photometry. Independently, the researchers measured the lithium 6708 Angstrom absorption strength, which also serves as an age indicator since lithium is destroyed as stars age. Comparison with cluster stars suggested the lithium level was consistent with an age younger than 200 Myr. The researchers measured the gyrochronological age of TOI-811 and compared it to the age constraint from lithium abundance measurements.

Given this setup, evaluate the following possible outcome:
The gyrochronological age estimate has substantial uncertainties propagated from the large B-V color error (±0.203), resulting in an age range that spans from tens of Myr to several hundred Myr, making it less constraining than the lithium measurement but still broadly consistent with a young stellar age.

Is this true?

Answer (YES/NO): NO